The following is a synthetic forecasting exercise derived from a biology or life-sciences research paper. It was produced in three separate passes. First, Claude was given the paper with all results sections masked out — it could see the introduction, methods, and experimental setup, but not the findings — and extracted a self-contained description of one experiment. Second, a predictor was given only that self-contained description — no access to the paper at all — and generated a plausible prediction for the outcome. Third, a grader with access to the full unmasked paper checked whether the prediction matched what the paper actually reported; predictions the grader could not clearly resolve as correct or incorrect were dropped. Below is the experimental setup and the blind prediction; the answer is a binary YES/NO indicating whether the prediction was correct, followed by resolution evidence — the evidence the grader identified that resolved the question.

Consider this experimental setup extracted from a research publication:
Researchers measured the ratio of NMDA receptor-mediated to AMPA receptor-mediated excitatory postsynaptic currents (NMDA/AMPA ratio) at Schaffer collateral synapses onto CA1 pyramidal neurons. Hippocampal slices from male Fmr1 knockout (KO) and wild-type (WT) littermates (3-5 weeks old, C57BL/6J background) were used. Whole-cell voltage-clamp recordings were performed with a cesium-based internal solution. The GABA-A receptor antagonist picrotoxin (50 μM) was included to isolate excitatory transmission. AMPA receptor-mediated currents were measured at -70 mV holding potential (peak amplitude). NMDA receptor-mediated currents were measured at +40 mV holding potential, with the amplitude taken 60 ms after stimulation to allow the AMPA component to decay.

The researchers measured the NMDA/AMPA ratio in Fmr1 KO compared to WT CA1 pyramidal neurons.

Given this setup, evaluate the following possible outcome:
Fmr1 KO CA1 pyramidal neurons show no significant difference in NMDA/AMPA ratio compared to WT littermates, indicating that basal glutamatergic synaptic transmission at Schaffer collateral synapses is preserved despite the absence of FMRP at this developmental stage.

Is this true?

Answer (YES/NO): YES